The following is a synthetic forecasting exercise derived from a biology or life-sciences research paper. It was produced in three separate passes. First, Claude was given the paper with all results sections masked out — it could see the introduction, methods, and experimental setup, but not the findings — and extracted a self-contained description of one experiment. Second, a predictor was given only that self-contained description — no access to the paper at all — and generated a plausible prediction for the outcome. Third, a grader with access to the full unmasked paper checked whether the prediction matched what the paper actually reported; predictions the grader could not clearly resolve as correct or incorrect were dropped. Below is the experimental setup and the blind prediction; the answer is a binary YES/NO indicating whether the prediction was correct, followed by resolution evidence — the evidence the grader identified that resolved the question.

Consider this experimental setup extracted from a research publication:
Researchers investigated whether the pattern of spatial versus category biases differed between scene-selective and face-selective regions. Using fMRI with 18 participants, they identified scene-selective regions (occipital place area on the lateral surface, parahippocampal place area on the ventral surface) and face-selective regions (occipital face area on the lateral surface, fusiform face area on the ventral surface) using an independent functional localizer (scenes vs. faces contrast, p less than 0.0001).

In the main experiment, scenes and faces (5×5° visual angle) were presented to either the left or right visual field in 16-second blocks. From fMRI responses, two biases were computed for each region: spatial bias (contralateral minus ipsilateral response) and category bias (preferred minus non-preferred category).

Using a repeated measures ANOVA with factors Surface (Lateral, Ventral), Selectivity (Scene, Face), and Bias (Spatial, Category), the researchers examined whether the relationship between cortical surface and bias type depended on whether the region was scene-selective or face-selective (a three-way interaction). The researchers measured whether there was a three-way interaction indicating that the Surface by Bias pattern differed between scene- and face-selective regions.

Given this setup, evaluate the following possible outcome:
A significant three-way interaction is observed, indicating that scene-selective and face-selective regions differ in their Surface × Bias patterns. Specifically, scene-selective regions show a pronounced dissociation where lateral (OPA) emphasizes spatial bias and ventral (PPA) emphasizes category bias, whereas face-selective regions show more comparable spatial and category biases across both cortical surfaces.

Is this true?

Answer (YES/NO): NO